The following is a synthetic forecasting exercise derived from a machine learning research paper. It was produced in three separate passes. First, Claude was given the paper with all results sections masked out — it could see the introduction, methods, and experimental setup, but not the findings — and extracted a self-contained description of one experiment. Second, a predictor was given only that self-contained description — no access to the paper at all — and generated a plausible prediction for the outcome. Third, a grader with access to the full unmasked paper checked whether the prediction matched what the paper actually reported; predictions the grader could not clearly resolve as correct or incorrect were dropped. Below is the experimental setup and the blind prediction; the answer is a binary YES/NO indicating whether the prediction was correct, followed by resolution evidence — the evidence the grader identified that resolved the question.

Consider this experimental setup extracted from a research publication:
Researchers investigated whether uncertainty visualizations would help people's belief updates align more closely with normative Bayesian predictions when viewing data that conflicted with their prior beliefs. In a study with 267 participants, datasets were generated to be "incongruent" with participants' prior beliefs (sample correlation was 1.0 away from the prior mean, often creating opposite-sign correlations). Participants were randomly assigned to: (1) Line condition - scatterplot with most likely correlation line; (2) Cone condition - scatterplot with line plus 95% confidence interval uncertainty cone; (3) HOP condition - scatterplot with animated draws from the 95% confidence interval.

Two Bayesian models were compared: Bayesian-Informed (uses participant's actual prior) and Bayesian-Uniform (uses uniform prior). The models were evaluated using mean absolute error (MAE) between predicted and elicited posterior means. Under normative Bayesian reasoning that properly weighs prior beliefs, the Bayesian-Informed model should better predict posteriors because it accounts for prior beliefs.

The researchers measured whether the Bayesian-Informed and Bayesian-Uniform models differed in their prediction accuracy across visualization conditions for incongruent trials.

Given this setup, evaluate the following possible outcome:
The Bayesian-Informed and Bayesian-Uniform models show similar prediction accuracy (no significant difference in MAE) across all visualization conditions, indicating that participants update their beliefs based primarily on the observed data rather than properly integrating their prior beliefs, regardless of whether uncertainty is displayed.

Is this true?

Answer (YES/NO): NO